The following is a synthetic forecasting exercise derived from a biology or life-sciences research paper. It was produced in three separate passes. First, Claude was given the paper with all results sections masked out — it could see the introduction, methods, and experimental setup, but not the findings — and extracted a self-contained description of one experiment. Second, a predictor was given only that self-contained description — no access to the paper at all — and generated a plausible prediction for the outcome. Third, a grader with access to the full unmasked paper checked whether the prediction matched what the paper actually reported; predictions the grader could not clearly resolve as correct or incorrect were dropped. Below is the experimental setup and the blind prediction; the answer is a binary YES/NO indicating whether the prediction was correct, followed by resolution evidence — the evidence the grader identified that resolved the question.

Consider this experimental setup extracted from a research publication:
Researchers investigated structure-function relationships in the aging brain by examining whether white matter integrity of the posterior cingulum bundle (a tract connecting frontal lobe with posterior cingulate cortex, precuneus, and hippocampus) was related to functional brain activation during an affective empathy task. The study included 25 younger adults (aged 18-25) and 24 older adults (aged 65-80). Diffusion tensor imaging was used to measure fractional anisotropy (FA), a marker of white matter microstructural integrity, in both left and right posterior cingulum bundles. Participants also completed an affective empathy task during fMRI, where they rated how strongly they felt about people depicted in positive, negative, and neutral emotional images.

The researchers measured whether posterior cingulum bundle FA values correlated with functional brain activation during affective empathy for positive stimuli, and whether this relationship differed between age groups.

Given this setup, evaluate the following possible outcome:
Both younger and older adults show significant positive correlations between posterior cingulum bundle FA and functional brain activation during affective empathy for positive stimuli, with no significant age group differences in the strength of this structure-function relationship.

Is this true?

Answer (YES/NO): NO